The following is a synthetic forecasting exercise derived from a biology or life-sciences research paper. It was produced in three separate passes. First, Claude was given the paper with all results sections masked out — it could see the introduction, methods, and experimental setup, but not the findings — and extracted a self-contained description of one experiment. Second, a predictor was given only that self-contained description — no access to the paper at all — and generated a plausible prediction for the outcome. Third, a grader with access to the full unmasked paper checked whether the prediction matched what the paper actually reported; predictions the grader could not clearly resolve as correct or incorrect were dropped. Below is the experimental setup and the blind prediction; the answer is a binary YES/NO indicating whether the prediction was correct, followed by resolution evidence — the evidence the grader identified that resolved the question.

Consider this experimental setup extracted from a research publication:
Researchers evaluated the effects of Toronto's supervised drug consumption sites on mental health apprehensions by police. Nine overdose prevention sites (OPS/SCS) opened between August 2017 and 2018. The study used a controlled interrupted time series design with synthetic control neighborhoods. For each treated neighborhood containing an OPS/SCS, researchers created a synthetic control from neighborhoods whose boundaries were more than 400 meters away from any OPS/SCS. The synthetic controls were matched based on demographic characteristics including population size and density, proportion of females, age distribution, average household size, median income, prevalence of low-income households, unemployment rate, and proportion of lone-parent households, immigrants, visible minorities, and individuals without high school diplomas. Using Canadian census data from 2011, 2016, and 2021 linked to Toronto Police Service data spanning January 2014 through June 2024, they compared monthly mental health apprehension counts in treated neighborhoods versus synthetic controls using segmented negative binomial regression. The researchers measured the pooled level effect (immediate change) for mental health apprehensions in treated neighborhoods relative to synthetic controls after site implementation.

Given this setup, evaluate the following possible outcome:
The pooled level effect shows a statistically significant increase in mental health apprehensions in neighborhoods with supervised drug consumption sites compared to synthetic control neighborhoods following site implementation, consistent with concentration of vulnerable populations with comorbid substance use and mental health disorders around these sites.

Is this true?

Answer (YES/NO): YES